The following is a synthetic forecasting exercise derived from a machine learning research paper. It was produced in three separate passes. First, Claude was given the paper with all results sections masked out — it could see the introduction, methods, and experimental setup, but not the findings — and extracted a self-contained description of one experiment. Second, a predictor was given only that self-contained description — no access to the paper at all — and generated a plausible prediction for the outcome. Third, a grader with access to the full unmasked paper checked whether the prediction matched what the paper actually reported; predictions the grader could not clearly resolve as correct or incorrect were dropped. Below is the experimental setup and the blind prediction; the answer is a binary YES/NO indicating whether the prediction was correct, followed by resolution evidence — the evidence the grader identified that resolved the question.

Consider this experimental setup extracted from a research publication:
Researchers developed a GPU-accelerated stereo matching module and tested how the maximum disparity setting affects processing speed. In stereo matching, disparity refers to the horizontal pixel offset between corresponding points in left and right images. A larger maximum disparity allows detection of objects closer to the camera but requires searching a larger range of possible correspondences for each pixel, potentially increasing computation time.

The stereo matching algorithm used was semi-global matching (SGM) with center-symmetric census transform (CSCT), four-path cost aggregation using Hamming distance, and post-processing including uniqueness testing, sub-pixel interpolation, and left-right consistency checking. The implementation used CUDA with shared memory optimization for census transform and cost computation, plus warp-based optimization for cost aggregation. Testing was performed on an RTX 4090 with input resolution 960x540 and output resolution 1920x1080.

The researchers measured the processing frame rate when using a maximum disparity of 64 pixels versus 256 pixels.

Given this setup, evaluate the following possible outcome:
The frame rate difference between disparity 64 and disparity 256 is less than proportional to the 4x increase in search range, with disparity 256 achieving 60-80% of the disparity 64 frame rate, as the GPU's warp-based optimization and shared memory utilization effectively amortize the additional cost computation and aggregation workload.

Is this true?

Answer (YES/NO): NO